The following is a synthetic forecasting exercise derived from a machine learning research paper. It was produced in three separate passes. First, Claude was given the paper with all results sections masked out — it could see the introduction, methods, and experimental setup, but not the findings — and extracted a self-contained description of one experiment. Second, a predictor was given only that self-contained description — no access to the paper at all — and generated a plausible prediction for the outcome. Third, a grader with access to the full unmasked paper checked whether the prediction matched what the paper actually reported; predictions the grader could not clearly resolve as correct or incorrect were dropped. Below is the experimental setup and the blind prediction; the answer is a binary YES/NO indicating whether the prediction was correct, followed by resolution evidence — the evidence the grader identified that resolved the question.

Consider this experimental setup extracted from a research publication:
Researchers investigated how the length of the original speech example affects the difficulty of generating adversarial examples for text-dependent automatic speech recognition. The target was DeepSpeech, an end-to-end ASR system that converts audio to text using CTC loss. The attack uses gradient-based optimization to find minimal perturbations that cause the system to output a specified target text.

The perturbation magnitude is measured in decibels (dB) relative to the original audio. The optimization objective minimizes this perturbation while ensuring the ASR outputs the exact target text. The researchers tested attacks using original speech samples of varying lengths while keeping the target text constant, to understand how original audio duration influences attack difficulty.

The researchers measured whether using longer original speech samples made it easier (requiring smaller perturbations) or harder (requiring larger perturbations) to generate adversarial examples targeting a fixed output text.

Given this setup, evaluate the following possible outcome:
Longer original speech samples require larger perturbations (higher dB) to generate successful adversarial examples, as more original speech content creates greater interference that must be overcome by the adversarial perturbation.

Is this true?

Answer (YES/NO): NO